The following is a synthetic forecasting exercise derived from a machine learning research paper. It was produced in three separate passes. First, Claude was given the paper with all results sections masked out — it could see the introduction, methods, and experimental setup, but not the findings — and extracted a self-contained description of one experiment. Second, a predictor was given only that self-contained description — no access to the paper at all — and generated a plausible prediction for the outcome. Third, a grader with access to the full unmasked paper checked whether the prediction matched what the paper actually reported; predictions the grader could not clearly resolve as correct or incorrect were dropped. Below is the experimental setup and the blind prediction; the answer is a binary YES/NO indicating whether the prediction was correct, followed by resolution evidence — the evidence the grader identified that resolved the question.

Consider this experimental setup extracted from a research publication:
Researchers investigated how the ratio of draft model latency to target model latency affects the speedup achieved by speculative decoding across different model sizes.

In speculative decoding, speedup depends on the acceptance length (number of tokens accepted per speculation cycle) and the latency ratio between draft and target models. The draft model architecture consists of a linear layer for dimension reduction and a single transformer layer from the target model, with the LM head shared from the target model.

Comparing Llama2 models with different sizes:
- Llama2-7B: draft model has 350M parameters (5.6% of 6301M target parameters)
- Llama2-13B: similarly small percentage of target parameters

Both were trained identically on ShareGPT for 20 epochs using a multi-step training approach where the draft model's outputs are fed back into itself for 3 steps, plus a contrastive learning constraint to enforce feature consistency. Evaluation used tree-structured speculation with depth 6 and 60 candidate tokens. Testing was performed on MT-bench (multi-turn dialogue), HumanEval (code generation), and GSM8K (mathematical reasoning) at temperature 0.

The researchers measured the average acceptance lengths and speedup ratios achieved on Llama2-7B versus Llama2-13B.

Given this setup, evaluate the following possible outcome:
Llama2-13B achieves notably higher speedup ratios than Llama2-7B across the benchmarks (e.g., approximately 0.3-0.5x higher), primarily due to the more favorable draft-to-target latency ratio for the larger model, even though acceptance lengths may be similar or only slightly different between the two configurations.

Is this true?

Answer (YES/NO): YES